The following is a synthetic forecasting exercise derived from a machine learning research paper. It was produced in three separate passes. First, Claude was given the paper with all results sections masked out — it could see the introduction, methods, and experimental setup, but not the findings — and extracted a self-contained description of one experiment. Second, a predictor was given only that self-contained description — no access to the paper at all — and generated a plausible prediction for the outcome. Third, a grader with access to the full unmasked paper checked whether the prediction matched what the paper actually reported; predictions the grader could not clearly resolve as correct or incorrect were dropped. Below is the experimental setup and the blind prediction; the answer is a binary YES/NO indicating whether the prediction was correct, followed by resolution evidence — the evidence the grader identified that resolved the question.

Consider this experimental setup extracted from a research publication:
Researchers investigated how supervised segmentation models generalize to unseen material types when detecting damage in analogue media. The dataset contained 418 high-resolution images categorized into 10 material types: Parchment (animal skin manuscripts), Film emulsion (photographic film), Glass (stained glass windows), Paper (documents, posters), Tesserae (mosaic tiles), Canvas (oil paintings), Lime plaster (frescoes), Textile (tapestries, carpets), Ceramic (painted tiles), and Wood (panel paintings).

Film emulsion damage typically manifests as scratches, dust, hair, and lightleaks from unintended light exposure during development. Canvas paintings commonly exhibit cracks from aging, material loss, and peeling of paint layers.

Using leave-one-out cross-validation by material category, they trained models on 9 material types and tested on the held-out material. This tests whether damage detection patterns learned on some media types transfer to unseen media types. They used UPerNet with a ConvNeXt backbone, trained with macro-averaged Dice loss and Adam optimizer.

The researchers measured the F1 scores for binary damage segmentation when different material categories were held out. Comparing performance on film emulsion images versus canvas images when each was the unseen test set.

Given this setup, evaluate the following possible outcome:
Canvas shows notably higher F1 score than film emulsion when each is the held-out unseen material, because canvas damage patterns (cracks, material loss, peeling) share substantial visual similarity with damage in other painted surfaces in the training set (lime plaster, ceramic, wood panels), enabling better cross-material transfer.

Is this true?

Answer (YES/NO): NO